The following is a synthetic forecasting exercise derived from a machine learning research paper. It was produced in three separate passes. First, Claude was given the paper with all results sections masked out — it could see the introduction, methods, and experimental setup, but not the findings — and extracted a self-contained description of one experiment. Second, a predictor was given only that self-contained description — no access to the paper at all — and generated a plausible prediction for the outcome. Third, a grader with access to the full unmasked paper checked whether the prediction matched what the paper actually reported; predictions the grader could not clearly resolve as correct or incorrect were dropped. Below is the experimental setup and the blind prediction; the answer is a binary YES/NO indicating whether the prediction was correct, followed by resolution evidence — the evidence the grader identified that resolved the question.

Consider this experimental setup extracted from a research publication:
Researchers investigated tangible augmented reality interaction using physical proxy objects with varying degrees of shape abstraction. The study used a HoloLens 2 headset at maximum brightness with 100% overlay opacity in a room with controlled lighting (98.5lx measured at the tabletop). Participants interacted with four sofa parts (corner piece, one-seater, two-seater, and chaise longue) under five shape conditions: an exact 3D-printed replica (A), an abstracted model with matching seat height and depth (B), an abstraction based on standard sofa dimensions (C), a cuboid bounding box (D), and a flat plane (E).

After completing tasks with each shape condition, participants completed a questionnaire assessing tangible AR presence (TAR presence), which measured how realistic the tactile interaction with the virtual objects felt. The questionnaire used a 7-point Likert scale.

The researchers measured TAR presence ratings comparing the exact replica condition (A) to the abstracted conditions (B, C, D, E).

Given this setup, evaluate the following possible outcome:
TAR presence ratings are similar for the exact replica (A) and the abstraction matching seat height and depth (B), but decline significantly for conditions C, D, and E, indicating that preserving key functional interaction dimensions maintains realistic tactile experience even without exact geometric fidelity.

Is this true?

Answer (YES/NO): NO